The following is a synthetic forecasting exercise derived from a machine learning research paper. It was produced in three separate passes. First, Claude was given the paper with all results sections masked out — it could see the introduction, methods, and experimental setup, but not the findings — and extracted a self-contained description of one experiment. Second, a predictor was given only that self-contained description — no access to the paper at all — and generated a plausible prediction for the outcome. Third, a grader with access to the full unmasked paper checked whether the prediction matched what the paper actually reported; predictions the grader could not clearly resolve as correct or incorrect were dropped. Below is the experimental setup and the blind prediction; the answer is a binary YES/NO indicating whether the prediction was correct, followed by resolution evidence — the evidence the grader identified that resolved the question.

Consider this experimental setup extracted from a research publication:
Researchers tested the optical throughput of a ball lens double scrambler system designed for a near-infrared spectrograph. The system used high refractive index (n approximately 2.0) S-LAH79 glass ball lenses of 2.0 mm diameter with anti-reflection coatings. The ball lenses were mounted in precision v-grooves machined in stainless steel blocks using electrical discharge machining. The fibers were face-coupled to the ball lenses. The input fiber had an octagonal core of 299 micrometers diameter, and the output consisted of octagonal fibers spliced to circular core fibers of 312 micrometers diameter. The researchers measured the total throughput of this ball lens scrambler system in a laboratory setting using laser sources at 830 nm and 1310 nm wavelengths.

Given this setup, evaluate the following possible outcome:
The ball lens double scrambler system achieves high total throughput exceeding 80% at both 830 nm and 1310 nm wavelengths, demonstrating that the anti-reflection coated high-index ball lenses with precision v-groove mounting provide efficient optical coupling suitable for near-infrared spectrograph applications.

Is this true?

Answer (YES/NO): YES